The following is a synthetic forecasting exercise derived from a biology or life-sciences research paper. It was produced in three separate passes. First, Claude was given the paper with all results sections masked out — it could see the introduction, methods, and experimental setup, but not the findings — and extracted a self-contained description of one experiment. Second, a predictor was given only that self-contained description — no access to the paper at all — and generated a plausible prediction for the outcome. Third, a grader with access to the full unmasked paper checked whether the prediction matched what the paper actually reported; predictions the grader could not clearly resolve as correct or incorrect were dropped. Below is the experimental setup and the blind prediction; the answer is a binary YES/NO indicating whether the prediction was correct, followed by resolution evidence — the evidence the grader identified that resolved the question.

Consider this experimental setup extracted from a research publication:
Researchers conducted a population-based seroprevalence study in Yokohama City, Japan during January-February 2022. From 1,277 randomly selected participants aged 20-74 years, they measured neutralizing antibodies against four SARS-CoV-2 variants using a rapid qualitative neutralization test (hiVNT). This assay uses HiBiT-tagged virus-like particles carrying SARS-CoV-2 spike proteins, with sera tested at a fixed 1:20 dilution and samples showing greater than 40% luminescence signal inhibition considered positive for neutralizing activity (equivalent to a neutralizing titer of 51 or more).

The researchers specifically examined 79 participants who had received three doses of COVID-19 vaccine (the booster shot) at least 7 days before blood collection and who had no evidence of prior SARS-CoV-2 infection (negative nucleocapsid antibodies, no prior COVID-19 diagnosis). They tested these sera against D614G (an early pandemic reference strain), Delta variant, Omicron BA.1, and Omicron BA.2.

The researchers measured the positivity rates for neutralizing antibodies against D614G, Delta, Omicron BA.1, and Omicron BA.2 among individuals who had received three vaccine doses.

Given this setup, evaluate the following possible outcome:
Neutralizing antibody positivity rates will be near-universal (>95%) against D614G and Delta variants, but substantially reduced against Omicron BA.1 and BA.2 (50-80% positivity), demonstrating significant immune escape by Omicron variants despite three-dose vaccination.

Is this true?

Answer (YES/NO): NO